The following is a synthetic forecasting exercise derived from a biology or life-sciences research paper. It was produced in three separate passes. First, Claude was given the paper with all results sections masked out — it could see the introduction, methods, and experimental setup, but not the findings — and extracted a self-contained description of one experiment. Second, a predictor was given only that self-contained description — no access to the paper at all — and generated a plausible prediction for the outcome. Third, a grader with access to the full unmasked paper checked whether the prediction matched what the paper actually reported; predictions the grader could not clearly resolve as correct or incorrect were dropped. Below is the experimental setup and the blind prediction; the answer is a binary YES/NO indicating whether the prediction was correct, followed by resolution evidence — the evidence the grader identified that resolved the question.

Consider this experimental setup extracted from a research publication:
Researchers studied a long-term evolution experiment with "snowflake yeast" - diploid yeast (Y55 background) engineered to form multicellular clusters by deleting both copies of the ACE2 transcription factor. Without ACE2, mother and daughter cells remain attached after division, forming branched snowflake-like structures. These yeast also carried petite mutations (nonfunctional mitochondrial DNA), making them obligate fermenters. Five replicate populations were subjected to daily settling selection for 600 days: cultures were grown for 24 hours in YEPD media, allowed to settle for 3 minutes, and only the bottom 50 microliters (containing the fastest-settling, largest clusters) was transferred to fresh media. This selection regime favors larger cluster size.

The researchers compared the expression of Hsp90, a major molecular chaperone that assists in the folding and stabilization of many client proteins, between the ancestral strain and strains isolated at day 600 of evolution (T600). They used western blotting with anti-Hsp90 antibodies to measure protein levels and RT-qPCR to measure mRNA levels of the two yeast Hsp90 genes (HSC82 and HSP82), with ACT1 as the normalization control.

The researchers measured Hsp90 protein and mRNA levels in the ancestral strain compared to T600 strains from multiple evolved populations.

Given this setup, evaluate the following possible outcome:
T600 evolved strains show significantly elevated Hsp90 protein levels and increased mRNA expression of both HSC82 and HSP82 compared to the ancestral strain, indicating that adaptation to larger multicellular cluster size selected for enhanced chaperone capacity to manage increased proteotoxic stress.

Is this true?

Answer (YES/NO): NO